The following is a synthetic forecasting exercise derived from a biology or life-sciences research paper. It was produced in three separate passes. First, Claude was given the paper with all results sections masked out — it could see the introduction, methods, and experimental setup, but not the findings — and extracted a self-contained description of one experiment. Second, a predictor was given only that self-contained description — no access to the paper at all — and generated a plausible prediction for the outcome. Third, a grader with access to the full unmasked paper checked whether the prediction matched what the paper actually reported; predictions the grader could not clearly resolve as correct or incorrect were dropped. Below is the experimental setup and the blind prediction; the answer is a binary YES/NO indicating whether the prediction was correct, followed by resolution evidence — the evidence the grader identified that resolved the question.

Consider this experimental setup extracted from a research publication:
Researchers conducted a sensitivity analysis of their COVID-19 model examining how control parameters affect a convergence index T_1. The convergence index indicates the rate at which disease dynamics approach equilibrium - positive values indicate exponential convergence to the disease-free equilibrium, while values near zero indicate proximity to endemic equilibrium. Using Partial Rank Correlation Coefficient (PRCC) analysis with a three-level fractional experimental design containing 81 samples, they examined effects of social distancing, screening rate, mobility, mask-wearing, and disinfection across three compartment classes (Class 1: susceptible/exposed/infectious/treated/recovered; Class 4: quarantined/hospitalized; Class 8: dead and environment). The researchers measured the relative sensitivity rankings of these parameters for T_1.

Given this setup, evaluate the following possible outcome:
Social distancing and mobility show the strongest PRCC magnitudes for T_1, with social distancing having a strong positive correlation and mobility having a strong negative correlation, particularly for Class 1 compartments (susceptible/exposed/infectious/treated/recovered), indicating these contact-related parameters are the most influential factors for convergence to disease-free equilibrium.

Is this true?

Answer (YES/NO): NO